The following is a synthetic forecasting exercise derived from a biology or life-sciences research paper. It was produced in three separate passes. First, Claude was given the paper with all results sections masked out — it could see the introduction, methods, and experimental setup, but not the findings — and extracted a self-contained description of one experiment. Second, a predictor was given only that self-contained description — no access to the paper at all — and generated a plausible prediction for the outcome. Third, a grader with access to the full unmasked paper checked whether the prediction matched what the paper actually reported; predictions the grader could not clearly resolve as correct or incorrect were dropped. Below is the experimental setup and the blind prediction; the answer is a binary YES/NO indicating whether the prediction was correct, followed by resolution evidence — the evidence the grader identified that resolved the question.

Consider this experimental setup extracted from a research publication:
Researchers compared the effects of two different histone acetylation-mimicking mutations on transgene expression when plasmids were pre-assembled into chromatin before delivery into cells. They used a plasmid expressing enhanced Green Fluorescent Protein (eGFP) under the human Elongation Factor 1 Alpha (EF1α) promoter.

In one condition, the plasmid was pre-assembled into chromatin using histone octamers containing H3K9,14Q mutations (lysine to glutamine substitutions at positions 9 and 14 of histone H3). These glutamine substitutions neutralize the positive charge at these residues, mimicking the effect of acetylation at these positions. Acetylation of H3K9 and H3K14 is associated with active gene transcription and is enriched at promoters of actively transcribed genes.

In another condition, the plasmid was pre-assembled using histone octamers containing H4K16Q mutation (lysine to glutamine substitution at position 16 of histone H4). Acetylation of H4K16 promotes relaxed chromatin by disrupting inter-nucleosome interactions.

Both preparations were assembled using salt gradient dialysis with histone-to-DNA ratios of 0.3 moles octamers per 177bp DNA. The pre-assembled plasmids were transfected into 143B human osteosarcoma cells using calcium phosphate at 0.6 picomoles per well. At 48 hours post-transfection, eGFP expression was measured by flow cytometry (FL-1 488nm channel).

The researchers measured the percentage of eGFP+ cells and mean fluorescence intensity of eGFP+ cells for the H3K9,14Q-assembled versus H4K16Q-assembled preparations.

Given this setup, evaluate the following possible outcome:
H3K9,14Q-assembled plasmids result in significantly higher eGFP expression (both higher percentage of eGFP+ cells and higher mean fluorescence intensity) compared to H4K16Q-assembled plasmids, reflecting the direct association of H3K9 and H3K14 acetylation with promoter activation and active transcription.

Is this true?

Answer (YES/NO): NO